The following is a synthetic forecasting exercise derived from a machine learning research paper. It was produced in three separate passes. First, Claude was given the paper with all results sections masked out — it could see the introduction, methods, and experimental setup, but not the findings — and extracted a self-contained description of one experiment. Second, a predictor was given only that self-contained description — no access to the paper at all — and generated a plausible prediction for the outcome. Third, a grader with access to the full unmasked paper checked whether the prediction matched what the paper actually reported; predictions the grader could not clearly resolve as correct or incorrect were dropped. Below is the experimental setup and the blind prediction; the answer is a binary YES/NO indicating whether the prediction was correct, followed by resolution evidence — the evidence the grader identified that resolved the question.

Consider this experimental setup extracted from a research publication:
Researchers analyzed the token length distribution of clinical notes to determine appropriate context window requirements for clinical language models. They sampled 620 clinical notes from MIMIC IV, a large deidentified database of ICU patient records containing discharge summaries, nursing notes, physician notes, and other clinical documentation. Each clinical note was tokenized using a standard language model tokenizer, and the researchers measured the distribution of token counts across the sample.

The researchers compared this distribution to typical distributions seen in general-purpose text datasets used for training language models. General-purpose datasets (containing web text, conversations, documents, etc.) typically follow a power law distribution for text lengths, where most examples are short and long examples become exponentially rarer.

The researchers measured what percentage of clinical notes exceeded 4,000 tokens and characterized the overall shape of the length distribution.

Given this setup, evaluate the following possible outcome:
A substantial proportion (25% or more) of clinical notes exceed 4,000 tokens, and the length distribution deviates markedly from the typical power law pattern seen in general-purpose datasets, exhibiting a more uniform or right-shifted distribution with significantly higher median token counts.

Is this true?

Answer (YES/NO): YES